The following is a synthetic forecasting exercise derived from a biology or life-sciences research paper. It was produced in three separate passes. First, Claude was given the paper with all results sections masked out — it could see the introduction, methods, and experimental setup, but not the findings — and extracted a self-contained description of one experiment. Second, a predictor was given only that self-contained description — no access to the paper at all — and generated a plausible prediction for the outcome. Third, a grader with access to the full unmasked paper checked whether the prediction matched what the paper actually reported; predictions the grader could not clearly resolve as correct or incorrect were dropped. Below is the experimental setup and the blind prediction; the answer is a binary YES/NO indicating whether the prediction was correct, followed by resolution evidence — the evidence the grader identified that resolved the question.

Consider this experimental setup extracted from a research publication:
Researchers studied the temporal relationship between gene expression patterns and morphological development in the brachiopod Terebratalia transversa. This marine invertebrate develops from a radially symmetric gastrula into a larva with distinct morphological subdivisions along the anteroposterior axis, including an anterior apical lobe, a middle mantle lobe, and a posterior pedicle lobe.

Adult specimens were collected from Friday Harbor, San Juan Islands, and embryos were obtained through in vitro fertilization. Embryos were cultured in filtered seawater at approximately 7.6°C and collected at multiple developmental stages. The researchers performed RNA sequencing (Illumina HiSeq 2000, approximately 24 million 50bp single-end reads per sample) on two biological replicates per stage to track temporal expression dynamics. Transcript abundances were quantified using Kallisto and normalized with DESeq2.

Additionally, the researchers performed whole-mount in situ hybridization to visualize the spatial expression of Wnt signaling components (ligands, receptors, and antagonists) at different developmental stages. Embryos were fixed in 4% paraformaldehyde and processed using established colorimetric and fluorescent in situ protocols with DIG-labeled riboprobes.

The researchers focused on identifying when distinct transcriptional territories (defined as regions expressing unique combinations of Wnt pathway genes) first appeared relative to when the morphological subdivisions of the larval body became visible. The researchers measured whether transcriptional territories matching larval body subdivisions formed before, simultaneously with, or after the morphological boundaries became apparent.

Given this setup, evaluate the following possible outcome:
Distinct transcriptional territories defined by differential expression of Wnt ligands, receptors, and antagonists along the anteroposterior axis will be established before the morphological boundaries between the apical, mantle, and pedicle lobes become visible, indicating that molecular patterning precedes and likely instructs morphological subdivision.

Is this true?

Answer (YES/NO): YES